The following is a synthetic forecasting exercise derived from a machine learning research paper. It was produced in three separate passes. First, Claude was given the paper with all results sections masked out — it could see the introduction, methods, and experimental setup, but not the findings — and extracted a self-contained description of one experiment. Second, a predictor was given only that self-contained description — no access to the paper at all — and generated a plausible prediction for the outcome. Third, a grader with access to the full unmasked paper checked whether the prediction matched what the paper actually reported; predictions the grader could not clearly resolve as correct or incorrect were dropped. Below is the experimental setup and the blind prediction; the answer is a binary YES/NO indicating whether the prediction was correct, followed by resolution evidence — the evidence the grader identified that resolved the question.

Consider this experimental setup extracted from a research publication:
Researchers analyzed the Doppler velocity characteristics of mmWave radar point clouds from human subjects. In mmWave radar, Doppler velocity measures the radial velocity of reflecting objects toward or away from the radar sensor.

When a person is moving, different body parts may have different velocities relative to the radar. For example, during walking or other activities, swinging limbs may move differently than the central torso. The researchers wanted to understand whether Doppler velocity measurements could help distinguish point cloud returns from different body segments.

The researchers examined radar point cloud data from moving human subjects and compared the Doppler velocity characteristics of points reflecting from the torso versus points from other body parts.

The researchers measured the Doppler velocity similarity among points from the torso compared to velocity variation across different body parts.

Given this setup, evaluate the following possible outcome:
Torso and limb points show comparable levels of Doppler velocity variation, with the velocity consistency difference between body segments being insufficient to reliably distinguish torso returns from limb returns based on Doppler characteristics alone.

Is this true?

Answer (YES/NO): NO